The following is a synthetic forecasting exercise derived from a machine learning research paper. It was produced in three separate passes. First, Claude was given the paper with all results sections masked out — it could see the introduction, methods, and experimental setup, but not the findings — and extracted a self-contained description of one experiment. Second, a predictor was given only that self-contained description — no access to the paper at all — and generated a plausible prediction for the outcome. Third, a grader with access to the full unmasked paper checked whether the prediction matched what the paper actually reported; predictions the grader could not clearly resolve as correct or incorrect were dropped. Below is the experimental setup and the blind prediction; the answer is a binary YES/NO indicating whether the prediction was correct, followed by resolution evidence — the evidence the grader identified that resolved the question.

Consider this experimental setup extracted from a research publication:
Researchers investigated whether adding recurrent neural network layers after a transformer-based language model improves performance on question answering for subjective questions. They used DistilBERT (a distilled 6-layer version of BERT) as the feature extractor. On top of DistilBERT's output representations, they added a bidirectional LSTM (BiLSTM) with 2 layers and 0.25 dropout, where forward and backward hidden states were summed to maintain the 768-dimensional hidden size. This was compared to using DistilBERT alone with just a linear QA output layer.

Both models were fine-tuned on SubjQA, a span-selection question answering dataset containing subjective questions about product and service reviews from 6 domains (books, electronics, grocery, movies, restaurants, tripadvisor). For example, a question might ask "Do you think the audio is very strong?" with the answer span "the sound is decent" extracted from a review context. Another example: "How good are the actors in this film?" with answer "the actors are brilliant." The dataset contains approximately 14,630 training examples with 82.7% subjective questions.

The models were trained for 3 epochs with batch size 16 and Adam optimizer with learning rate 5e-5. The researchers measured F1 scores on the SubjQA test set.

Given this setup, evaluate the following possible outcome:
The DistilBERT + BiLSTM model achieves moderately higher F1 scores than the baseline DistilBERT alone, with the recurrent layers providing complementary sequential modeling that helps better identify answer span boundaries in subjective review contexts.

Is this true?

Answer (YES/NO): NO